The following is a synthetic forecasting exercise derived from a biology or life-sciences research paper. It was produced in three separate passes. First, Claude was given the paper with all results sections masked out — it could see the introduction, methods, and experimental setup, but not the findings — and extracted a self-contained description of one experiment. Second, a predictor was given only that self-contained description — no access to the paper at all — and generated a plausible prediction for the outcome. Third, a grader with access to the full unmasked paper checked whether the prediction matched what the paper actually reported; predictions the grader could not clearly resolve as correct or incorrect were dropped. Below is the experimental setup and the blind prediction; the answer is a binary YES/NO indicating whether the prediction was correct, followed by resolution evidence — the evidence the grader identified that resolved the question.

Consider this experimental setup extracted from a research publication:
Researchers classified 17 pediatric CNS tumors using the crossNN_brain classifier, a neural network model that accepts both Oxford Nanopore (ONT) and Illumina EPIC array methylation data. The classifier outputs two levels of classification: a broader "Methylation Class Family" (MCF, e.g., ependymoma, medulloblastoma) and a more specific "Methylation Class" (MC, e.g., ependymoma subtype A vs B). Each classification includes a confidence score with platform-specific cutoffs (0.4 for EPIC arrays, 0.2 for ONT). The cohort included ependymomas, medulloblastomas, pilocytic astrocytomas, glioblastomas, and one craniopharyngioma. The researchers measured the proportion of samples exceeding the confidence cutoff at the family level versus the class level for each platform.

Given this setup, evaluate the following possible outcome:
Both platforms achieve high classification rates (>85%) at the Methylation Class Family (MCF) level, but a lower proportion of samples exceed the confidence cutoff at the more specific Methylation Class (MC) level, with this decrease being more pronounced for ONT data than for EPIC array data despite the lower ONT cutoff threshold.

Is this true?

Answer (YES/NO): YES